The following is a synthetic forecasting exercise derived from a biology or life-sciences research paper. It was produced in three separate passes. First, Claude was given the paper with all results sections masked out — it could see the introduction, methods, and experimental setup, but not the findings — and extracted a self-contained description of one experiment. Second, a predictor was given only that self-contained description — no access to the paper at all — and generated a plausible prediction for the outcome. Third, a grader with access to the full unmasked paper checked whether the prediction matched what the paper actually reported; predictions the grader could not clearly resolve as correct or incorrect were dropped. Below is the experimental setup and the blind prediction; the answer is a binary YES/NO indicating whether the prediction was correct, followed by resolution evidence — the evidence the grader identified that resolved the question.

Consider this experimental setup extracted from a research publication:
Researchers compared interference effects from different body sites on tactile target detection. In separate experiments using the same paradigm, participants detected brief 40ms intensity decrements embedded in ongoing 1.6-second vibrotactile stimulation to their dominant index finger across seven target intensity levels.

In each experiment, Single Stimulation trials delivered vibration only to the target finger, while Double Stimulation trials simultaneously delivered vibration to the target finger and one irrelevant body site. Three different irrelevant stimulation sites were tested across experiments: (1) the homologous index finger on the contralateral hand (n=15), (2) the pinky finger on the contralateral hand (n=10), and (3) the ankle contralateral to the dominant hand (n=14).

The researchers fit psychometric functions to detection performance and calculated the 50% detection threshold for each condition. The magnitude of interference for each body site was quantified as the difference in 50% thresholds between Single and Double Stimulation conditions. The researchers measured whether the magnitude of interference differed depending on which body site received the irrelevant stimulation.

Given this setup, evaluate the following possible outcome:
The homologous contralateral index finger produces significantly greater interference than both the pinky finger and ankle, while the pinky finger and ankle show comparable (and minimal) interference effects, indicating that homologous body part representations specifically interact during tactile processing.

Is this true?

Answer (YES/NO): NO